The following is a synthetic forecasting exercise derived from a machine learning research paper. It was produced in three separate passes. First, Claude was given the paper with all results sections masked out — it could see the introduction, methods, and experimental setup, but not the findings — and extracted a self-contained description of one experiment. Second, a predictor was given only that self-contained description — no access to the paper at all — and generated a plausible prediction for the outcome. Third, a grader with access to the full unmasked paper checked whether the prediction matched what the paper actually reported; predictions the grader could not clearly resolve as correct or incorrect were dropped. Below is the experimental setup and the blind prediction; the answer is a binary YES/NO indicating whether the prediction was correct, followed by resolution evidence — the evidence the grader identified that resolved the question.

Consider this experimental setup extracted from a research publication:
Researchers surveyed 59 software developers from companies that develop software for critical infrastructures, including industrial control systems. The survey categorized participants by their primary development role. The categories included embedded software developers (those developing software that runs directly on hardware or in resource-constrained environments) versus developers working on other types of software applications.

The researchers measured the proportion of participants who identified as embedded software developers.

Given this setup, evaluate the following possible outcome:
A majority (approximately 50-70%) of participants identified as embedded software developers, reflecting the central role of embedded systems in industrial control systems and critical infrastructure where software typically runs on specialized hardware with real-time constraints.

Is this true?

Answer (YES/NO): YES